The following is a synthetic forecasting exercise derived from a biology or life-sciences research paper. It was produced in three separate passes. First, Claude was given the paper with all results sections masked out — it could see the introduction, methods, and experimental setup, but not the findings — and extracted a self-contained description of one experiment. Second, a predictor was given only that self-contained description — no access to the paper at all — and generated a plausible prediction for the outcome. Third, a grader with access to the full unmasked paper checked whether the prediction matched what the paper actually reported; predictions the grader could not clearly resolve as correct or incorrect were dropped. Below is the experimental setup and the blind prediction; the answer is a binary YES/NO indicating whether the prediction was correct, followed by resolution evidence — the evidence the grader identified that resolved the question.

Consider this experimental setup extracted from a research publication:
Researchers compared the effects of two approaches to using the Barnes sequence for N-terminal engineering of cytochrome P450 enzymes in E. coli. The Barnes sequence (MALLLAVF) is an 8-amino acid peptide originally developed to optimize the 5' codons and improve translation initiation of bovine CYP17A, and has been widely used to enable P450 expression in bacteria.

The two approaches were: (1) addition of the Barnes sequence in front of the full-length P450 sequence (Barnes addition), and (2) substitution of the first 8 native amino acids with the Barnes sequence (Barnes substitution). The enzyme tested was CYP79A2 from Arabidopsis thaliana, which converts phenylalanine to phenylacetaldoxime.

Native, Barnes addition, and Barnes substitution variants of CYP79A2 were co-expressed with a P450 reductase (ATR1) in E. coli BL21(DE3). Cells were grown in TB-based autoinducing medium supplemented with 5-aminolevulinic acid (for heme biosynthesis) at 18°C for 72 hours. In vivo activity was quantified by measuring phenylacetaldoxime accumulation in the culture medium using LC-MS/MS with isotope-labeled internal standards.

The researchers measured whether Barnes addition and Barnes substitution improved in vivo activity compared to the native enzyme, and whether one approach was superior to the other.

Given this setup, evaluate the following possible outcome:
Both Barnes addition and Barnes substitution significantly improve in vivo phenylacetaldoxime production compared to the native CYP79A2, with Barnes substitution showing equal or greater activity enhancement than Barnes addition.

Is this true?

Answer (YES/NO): NO